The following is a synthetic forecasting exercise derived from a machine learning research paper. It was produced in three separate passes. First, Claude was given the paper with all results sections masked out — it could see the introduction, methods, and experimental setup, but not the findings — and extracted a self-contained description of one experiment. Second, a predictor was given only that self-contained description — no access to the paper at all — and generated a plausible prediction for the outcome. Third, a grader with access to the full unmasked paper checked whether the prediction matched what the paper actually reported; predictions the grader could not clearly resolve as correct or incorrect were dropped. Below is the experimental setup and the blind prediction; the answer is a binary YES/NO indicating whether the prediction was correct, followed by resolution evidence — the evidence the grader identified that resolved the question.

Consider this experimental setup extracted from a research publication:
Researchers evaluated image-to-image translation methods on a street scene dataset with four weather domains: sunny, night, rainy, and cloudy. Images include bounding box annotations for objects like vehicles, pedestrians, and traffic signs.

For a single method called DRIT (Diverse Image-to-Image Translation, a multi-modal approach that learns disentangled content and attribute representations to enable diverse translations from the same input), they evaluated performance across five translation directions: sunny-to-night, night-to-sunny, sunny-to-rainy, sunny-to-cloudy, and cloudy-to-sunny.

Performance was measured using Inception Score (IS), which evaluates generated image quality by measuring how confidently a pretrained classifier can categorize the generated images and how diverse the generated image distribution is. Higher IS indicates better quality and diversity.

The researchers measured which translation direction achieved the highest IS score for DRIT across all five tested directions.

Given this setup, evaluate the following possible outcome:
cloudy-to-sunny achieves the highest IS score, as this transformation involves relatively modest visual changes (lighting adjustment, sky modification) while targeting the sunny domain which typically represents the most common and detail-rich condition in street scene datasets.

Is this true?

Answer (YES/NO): YES